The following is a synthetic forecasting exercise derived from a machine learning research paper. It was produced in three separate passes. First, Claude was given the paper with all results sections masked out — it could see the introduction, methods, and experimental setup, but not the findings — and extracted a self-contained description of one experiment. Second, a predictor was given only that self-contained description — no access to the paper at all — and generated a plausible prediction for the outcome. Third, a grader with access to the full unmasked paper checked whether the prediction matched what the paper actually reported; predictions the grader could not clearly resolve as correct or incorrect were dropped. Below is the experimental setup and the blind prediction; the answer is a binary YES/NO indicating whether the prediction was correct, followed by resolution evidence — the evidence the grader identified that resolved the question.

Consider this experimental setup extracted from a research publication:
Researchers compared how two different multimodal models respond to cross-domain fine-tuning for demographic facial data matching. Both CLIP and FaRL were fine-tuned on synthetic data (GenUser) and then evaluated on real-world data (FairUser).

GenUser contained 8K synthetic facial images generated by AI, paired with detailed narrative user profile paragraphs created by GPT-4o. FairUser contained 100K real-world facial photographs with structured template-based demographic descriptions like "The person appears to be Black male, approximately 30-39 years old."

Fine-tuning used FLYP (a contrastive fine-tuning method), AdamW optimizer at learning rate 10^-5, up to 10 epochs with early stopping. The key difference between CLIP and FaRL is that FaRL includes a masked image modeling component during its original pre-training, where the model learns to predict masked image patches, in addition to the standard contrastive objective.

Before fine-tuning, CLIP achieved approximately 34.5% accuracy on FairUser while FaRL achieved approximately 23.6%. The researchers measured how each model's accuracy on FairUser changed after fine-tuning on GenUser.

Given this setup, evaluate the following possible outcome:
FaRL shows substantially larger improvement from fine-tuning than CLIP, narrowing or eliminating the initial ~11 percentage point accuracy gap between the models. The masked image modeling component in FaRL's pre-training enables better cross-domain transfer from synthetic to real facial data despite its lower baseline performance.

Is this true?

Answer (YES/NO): YES